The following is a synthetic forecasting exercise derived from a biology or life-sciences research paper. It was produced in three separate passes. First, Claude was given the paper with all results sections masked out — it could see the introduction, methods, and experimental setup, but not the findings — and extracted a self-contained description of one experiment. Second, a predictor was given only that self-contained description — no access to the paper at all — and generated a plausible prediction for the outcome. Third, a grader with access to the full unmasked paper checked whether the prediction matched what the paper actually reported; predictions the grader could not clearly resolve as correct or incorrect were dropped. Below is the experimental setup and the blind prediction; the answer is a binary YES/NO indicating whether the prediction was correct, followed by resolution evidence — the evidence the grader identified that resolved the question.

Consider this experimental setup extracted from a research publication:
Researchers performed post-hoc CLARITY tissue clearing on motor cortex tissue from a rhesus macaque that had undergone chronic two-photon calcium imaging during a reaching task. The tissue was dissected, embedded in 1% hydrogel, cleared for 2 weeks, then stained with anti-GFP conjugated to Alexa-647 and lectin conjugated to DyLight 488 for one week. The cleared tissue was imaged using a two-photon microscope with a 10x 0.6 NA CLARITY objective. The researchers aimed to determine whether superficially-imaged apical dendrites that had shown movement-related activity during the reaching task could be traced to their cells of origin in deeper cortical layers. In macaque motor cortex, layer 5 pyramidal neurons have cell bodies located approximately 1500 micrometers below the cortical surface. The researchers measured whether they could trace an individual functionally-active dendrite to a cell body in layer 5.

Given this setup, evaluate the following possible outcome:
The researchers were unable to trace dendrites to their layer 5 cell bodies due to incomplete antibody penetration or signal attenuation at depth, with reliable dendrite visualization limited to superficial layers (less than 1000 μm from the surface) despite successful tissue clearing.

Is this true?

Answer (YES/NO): NO